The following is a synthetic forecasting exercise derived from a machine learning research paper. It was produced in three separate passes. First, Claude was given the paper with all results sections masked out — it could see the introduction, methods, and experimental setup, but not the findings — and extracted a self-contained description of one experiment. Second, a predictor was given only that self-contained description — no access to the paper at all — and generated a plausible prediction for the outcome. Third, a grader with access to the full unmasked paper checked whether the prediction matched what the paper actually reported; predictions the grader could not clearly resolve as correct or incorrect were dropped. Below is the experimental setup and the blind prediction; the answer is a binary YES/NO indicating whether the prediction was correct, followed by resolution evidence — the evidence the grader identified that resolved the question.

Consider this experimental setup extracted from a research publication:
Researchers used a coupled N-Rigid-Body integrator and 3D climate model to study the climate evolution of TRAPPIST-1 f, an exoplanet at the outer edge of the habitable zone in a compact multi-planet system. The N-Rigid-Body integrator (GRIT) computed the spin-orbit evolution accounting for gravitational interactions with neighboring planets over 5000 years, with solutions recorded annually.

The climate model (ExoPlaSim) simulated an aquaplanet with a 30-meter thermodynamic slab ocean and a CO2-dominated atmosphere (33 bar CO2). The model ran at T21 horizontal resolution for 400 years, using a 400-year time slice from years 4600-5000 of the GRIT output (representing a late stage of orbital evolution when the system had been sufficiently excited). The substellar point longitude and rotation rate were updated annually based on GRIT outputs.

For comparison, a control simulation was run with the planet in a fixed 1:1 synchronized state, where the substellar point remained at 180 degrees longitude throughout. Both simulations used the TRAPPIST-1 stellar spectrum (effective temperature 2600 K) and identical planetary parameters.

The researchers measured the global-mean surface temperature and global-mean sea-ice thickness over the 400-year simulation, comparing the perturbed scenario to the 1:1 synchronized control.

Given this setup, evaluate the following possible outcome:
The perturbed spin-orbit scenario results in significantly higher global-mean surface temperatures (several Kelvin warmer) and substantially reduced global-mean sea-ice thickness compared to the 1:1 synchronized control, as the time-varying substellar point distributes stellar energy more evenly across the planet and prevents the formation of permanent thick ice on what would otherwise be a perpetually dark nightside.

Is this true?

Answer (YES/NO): NO